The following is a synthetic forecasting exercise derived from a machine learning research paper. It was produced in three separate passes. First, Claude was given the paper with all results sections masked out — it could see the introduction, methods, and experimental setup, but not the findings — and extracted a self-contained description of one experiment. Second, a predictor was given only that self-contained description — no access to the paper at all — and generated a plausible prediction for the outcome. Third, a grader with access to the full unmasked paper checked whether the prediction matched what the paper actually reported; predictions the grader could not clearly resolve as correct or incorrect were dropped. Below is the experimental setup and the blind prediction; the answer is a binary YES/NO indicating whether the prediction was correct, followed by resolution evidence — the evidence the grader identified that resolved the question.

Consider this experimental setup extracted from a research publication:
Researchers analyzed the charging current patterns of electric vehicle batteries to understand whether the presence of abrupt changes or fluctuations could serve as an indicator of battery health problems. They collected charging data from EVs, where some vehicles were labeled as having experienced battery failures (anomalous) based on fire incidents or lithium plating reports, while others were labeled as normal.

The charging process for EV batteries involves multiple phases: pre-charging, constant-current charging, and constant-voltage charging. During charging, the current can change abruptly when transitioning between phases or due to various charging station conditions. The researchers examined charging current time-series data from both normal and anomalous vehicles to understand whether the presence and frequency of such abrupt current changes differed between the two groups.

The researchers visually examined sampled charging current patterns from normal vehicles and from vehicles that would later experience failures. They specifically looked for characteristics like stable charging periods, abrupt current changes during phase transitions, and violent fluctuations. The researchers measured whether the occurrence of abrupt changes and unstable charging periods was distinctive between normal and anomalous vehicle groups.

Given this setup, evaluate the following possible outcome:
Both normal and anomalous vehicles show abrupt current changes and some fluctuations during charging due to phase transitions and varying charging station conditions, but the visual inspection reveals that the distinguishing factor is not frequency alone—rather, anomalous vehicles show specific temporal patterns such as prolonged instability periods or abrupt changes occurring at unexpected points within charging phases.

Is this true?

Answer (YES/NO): NO